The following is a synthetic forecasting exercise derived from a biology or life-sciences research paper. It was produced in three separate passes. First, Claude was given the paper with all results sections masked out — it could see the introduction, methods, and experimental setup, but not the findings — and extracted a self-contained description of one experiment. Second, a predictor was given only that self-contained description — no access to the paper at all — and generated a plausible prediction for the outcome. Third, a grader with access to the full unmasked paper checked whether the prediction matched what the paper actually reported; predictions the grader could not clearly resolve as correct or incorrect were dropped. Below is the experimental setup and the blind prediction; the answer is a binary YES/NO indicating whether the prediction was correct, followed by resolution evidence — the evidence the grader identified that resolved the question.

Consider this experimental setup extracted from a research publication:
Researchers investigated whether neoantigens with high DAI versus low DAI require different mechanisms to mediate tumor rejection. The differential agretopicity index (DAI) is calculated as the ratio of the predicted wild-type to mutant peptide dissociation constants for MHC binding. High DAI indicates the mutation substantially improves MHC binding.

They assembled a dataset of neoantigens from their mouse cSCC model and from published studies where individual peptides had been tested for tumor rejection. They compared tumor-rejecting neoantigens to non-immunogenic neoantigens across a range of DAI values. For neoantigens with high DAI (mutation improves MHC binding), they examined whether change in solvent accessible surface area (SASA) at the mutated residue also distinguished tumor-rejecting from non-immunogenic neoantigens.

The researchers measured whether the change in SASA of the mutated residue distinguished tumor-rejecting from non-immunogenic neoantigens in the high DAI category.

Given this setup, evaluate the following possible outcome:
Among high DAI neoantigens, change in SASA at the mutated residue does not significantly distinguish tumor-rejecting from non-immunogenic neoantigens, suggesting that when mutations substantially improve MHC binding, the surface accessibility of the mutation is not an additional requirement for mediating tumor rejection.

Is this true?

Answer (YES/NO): YES